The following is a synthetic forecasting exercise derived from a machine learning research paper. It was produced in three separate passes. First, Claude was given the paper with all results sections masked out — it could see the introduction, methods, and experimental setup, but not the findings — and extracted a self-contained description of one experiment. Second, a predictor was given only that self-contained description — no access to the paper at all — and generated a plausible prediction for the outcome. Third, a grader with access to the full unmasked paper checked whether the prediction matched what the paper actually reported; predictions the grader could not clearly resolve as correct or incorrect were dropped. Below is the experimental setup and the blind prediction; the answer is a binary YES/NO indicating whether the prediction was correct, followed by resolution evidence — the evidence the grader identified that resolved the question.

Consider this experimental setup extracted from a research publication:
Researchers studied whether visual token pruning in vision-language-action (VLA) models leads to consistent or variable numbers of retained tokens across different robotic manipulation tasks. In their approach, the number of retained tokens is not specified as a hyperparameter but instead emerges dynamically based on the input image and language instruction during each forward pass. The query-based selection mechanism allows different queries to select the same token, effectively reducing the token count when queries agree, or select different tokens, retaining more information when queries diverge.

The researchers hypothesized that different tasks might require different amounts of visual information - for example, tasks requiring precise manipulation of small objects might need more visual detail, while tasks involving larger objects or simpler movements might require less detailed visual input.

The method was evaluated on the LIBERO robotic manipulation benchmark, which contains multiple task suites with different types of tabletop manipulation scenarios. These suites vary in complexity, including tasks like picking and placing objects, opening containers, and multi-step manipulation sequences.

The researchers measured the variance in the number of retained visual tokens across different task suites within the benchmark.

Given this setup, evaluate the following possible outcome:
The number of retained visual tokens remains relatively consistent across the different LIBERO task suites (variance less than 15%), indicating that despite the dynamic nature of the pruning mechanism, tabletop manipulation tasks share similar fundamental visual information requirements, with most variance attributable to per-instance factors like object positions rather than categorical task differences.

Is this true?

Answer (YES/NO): NO